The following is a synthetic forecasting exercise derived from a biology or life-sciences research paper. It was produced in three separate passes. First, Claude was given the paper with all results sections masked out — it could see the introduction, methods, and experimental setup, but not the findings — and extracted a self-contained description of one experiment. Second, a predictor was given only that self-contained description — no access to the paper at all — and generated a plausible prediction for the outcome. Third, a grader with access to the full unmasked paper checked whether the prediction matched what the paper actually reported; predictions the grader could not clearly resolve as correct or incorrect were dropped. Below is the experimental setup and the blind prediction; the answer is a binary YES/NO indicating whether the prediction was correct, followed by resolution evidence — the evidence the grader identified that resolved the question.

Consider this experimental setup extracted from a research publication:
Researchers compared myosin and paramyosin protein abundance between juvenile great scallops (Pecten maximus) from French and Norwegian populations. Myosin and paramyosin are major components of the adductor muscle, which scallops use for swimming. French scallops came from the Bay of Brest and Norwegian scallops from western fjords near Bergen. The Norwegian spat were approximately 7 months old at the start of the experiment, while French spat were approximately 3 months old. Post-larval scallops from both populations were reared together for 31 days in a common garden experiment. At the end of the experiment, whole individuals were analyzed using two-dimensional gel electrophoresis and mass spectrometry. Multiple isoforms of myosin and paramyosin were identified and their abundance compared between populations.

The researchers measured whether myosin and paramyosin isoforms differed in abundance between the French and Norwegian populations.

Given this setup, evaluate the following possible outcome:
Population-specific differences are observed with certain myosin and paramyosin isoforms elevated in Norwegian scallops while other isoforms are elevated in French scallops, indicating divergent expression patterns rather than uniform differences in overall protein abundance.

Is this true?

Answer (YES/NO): NO